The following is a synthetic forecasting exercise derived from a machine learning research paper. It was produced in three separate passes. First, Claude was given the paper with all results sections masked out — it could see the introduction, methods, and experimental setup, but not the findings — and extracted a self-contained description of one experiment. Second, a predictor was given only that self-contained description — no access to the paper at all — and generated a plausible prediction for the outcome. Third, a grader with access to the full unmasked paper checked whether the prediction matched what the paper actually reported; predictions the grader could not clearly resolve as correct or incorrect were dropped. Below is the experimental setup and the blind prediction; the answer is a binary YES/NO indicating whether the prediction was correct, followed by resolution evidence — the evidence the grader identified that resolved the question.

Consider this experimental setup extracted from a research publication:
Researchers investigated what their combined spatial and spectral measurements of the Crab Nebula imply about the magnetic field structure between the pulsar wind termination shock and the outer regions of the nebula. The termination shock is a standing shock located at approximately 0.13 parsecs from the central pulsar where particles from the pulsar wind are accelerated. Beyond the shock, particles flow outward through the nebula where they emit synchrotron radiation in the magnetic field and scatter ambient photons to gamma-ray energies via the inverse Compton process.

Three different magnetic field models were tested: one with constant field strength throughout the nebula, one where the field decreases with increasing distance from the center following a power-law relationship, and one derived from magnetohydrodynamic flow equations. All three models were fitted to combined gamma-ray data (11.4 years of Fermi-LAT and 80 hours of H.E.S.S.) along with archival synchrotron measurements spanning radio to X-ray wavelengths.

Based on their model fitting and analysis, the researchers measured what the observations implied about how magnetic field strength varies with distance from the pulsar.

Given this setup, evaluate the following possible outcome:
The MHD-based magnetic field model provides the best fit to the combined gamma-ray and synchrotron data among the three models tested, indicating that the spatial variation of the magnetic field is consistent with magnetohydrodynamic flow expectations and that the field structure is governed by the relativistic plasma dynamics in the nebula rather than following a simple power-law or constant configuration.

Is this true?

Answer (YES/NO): NO